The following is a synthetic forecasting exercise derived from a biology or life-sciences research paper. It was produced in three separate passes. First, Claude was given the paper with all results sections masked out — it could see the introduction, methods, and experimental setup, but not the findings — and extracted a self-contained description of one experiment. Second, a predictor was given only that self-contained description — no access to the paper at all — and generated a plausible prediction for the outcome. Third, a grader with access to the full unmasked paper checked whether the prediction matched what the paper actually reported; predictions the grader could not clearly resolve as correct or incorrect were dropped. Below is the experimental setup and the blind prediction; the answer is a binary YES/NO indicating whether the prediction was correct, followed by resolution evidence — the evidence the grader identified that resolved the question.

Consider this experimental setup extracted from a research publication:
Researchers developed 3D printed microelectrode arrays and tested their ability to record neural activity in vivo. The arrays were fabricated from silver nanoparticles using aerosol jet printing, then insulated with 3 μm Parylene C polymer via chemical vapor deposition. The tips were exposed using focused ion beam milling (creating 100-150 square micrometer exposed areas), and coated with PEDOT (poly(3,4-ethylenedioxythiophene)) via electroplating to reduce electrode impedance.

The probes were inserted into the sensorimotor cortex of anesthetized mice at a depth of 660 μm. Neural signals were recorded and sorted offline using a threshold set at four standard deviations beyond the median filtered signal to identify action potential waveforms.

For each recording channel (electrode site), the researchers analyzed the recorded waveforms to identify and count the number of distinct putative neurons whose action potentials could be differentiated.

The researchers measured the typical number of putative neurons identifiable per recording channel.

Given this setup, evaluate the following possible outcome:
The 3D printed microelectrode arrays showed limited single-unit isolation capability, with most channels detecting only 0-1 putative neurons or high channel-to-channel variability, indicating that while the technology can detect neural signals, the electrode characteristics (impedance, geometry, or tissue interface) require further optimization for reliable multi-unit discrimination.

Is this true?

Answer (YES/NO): NO